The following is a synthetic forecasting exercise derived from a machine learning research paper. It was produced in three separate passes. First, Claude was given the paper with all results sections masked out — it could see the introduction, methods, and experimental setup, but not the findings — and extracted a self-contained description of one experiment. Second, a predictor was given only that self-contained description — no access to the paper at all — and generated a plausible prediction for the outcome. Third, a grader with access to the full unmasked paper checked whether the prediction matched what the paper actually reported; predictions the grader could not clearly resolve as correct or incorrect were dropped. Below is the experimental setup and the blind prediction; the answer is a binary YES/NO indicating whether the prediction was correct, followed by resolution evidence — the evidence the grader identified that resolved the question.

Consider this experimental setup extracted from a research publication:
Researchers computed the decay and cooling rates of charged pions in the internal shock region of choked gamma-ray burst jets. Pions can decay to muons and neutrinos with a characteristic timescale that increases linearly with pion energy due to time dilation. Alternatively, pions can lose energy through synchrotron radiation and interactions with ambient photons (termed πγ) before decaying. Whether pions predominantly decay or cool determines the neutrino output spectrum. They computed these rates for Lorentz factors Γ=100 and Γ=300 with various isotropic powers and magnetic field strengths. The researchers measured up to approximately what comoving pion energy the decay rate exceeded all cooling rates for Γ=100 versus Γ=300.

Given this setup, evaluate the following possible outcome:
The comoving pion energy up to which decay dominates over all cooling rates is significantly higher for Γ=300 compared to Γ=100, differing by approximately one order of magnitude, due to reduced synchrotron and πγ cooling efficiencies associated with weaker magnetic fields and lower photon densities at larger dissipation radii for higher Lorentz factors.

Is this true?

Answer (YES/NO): NO